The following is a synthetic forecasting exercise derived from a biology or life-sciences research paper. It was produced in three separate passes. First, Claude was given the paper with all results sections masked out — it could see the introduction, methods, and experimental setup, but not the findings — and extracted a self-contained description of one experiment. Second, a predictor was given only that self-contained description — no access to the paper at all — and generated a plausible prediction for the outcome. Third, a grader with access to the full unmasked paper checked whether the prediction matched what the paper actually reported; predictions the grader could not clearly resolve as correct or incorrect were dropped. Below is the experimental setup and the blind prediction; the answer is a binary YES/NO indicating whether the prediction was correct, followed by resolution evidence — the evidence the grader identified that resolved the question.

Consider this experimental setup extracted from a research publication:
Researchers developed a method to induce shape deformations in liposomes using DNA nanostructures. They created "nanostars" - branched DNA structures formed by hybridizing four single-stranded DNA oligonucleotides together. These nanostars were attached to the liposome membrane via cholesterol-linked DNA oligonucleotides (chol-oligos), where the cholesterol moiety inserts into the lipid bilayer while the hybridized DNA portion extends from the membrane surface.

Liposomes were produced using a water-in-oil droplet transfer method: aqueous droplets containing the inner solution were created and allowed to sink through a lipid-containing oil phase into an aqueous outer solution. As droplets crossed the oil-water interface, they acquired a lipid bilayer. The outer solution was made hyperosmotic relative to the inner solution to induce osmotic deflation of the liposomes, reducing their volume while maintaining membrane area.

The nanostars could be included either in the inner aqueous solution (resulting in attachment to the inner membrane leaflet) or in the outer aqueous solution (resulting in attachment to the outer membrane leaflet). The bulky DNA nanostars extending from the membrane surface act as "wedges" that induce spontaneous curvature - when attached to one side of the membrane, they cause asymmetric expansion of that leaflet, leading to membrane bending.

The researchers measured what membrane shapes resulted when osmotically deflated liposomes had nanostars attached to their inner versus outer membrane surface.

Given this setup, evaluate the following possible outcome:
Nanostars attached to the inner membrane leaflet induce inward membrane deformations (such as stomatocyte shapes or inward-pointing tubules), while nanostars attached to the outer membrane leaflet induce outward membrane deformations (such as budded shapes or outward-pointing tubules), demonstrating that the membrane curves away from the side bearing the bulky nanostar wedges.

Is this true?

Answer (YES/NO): YES